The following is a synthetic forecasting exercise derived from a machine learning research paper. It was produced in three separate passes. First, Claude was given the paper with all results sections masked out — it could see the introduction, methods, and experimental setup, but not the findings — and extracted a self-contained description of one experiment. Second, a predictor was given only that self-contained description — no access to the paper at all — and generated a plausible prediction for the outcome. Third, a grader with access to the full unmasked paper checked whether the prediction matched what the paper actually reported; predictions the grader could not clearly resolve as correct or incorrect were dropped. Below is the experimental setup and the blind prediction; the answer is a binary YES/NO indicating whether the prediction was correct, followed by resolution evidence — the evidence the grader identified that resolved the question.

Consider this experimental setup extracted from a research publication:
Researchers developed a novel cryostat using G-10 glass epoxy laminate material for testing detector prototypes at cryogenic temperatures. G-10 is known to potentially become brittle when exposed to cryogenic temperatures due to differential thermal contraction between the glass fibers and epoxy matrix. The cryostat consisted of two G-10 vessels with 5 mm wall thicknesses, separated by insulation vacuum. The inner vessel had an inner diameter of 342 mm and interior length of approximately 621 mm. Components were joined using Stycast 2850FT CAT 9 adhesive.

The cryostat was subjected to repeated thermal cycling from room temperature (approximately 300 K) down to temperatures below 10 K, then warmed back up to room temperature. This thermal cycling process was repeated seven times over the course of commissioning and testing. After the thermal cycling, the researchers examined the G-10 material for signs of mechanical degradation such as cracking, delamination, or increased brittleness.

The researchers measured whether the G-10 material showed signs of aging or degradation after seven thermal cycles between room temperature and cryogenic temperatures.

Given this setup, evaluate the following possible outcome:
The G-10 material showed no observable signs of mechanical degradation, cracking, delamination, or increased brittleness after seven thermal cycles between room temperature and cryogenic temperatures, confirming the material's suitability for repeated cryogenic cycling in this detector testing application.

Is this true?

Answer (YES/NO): YES